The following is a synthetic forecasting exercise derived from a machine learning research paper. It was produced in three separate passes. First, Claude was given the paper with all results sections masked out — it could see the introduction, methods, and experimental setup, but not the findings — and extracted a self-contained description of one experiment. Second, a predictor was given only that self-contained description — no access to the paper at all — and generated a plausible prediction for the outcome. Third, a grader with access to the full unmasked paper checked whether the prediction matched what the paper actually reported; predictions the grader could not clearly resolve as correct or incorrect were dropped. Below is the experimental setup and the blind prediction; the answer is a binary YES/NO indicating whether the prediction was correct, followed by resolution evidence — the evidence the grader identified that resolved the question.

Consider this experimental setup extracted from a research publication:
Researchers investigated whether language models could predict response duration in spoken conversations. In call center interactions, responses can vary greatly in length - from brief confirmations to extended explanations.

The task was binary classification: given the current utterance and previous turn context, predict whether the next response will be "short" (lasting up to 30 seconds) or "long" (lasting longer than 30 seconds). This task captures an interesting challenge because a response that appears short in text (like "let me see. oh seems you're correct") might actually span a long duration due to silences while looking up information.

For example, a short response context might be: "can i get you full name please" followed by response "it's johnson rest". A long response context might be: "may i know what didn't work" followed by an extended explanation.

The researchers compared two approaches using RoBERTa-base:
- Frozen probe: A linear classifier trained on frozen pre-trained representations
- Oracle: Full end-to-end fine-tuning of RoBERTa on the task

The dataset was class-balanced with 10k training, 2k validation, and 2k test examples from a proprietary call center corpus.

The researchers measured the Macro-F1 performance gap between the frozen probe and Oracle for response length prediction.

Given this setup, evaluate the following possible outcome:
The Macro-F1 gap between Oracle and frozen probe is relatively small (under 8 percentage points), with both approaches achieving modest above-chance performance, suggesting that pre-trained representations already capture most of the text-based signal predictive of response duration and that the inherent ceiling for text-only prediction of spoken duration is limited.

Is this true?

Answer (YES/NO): YES